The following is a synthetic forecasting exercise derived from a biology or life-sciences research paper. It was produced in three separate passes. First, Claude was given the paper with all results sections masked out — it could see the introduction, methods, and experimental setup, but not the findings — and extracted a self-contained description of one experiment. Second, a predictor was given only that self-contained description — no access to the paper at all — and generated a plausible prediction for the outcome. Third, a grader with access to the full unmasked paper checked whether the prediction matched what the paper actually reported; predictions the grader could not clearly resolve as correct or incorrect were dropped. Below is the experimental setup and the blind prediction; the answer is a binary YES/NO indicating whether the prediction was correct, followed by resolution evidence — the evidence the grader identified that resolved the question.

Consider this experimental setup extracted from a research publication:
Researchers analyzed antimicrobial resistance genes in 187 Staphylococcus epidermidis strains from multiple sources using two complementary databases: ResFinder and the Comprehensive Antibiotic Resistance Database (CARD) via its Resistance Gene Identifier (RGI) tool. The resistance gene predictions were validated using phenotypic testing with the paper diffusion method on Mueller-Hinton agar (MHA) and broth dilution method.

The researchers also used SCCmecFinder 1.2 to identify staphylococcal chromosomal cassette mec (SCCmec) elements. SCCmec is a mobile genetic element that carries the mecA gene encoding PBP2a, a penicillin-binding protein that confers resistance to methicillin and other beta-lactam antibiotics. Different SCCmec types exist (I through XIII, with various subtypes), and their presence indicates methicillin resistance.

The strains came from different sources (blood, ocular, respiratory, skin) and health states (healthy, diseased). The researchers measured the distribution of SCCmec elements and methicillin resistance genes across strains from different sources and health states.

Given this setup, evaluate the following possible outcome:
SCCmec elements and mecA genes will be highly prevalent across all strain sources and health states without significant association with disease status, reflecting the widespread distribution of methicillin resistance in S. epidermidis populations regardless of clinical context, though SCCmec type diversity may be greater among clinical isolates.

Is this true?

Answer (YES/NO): NO